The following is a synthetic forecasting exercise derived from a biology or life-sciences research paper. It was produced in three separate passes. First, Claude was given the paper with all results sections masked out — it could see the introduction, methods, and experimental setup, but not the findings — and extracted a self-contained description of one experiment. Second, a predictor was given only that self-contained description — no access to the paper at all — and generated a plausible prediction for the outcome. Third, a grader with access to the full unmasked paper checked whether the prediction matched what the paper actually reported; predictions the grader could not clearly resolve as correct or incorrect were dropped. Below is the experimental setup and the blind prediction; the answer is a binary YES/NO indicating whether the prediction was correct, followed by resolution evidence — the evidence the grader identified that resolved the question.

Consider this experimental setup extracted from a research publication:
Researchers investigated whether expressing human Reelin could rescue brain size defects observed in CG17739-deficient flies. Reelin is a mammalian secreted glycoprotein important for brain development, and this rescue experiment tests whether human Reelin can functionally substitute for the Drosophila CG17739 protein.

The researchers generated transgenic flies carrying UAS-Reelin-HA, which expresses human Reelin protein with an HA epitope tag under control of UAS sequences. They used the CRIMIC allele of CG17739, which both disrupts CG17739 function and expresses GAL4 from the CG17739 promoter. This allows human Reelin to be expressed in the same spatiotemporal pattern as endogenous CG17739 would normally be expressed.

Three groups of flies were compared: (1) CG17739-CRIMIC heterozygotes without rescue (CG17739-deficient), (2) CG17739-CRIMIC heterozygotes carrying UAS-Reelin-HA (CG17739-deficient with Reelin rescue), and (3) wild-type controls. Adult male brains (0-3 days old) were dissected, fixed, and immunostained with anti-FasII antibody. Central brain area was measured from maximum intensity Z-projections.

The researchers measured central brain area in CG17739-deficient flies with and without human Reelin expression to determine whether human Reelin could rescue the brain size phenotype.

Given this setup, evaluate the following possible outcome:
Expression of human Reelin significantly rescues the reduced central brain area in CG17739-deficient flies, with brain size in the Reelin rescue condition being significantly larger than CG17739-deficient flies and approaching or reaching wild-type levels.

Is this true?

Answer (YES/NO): YES